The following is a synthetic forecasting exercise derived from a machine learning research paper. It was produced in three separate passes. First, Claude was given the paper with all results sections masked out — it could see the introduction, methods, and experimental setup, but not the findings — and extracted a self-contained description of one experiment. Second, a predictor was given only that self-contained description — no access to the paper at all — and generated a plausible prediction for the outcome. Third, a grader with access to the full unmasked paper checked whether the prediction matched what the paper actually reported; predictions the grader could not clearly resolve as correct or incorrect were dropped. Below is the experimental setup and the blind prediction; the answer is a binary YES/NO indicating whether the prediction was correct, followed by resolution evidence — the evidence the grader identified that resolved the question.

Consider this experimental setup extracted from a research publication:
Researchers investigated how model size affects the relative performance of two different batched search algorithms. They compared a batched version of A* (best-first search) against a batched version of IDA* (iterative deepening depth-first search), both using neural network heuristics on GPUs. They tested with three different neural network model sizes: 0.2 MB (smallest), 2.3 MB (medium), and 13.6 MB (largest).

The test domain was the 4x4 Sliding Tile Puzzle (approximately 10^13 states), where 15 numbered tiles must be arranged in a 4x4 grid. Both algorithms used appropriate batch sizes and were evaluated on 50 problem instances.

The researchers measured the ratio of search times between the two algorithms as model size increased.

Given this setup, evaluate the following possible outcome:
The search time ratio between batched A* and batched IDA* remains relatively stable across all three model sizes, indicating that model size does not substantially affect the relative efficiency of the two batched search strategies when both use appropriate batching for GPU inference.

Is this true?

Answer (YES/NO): NO